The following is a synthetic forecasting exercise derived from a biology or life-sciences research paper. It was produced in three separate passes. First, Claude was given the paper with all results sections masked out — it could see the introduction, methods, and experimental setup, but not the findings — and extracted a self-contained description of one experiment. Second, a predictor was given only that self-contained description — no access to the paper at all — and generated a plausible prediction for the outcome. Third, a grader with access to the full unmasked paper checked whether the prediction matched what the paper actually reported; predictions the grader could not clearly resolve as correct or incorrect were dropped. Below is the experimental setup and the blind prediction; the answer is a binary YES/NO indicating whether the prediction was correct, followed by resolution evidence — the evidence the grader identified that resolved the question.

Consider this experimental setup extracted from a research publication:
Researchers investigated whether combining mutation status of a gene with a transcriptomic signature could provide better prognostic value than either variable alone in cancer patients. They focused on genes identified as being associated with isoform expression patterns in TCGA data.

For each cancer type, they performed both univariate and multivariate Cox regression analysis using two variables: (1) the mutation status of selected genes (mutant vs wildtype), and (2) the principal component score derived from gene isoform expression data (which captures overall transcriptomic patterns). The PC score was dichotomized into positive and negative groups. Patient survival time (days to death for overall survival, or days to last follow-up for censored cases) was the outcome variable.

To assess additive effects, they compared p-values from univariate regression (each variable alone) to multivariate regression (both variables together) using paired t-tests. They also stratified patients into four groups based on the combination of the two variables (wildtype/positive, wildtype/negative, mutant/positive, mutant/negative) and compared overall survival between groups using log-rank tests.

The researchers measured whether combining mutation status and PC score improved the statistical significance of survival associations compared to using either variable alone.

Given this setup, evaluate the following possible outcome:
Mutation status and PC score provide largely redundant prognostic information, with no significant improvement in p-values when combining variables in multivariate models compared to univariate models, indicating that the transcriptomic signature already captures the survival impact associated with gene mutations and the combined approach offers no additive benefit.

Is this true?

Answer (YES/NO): NO